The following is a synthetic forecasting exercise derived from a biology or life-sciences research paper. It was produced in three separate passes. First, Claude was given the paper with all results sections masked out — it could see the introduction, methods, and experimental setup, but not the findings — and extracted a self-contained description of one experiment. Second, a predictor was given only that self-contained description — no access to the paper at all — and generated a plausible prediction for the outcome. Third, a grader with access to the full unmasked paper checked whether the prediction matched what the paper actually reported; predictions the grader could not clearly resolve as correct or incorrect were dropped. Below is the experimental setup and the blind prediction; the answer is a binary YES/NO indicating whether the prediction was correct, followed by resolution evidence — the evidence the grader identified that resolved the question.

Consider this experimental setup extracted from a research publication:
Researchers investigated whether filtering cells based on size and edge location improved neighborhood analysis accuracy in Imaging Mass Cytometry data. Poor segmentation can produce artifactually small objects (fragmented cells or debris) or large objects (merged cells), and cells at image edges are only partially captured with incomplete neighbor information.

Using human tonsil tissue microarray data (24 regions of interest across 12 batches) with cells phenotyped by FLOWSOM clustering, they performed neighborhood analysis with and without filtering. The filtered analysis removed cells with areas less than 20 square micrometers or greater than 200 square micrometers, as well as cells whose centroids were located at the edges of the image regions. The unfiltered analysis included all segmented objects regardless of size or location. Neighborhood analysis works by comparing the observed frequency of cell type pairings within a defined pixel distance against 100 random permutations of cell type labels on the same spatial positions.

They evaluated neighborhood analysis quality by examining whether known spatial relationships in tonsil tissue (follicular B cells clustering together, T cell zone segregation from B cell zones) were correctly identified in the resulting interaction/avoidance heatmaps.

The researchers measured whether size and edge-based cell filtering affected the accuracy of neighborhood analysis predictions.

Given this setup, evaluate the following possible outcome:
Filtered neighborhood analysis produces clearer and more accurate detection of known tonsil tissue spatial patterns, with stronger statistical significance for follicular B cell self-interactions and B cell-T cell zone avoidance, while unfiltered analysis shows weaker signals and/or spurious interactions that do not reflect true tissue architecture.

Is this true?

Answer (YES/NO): YES